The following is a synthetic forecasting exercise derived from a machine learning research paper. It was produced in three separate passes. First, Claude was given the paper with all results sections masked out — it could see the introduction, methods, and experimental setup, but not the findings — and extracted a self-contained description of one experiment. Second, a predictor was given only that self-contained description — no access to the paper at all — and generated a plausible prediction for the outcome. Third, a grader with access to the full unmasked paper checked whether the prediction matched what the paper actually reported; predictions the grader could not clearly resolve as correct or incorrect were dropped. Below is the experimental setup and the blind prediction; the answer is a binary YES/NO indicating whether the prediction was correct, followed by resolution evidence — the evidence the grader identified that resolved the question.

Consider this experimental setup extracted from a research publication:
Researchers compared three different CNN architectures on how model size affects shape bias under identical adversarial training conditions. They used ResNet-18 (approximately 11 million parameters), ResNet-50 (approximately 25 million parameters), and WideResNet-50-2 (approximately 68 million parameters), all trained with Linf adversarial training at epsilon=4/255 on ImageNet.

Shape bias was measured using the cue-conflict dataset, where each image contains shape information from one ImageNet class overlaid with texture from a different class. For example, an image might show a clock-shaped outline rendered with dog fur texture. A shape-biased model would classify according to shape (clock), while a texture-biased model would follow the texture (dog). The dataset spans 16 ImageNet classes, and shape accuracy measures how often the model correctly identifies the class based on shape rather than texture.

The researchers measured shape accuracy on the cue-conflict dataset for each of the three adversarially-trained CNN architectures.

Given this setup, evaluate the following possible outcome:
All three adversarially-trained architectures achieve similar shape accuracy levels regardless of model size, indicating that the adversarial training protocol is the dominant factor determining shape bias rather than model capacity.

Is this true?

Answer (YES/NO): NO